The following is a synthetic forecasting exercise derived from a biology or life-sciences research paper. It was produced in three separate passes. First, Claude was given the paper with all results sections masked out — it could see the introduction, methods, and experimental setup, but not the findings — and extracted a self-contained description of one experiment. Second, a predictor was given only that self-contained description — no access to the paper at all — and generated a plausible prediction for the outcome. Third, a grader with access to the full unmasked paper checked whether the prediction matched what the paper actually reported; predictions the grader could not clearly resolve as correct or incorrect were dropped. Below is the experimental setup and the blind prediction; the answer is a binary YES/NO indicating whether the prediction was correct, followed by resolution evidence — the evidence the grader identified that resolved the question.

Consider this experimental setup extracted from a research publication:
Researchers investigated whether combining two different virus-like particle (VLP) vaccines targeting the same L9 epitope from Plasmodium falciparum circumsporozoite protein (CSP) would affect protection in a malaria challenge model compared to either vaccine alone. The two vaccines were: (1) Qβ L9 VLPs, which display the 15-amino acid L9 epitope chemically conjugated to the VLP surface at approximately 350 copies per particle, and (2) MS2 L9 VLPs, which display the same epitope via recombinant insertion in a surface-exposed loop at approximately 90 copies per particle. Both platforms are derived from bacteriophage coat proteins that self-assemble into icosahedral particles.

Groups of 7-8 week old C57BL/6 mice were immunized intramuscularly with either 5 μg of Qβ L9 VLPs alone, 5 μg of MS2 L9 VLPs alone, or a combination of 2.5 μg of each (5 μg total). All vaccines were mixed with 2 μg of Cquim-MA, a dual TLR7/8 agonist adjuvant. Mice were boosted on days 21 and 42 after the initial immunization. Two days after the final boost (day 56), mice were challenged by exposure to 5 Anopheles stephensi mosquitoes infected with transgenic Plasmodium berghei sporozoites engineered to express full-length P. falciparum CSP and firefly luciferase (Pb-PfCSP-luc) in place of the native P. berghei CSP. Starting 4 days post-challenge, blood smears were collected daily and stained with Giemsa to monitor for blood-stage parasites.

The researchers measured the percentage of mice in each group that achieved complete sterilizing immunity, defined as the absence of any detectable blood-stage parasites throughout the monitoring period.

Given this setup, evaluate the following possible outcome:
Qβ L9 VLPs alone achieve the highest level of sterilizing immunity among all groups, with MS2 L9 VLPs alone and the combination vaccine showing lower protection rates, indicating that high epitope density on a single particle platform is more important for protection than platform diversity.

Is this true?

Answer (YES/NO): NO